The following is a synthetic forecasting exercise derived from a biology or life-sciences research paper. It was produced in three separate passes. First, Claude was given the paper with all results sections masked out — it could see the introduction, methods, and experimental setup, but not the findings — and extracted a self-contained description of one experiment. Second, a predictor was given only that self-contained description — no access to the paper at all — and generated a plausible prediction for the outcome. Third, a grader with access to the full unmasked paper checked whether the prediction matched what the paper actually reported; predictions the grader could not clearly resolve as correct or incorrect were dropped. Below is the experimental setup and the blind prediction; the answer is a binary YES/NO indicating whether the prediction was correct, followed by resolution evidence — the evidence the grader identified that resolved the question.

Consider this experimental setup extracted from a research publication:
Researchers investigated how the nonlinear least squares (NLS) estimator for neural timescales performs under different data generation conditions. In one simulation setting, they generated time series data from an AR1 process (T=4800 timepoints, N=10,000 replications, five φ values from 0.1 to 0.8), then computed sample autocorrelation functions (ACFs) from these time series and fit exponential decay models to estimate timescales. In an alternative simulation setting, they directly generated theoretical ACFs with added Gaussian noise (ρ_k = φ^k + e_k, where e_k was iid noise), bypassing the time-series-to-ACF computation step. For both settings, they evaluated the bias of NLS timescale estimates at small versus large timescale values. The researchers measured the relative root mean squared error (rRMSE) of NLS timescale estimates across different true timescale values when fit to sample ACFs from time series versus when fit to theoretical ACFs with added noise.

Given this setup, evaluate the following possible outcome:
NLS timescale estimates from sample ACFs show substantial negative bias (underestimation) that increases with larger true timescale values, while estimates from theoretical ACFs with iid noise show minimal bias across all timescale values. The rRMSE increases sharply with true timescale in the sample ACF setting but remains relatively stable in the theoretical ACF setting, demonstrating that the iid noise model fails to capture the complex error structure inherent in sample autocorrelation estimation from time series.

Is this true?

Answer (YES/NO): NO